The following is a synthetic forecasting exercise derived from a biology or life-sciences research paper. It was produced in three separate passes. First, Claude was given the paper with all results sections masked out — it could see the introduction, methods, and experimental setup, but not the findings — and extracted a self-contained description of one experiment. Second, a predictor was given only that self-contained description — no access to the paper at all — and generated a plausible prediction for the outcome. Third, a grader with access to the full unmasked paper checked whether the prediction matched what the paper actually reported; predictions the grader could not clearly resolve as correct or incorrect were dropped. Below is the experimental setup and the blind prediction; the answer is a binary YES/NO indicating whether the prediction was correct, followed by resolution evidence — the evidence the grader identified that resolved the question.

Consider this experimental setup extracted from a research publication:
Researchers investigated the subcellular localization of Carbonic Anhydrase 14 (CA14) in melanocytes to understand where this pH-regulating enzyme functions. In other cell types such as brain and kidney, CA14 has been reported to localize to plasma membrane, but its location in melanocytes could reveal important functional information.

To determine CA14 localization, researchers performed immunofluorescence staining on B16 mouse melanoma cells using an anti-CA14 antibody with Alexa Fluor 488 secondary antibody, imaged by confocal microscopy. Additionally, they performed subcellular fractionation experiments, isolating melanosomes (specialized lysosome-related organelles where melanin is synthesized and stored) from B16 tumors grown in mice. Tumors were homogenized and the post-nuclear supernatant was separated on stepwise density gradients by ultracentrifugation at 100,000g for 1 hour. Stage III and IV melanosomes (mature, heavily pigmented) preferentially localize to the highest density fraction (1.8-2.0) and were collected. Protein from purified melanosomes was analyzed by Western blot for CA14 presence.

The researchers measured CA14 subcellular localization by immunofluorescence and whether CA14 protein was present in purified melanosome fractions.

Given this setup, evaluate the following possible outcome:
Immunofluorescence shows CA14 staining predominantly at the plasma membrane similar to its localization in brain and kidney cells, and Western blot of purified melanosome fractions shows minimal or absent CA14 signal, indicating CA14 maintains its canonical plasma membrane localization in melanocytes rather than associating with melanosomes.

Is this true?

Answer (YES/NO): NO